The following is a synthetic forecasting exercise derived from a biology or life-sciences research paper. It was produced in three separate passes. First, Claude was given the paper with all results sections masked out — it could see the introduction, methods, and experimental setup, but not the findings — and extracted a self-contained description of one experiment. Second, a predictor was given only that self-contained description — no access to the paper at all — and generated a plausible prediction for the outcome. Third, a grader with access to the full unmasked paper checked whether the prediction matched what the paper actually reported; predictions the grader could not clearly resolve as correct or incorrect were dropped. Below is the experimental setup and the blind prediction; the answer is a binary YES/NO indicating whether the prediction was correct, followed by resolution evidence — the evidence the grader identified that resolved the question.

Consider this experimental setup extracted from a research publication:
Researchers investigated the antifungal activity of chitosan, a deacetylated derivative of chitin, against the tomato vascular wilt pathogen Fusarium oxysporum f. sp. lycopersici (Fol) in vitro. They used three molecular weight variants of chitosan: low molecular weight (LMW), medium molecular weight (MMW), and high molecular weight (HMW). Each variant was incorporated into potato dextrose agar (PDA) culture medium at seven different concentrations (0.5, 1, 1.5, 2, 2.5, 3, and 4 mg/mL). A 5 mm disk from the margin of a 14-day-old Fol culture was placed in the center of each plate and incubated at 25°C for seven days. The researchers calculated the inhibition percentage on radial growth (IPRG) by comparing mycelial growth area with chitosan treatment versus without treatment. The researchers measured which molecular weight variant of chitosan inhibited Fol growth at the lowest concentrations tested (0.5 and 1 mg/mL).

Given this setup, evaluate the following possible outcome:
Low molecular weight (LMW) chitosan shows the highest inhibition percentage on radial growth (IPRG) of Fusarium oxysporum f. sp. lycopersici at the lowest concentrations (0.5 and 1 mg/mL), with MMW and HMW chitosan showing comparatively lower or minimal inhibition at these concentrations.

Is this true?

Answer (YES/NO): YES